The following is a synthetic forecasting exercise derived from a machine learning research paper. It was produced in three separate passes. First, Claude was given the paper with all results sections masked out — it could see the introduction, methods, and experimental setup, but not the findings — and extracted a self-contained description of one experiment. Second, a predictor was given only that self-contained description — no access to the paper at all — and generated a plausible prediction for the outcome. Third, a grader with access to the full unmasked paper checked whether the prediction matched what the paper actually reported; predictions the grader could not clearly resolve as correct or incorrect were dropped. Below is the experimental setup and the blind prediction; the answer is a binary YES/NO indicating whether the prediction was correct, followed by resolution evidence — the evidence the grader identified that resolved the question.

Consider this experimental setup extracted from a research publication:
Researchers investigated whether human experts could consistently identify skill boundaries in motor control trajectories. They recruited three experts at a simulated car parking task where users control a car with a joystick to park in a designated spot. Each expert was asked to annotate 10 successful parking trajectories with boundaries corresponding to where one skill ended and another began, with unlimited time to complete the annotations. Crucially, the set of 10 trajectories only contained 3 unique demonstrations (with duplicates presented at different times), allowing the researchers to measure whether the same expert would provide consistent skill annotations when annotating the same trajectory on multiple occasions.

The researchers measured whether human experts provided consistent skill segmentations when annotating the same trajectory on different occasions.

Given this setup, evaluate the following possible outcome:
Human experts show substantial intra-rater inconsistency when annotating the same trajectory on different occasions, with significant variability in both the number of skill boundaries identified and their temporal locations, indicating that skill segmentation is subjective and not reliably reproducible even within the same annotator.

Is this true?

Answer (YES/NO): YES